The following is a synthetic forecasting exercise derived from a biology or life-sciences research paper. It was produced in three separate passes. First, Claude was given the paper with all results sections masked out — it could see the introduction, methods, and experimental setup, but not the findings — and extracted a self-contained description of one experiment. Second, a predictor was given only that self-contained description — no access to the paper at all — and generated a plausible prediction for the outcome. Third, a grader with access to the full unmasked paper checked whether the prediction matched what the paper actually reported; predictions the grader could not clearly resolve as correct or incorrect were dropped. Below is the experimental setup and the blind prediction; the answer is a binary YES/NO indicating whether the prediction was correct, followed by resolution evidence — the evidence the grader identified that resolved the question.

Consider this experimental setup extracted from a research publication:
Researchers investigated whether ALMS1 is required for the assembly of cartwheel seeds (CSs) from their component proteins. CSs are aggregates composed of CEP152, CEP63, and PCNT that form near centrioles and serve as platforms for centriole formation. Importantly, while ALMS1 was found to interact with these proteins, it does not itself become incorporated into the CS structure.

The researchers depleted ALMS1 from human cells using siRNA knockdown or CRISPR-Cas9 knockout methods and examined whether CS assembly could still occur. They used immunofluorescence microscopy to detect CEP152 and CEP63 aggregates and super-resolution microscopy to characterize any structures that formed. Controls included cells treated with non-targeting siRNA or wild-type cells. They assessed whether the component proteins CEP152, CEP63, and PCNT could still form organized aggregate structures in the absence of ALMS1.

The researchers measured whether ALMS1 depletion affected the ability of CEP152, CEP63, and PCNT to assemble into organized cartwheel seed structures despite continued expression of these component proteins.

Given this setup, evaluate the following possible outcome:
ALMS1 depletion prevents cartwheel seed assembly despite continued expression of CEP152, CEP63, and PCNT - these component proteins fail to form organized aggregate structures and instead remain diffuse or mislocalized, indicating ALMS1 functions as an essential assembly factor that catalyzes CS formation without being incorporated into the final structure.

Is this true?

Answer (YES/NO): YES